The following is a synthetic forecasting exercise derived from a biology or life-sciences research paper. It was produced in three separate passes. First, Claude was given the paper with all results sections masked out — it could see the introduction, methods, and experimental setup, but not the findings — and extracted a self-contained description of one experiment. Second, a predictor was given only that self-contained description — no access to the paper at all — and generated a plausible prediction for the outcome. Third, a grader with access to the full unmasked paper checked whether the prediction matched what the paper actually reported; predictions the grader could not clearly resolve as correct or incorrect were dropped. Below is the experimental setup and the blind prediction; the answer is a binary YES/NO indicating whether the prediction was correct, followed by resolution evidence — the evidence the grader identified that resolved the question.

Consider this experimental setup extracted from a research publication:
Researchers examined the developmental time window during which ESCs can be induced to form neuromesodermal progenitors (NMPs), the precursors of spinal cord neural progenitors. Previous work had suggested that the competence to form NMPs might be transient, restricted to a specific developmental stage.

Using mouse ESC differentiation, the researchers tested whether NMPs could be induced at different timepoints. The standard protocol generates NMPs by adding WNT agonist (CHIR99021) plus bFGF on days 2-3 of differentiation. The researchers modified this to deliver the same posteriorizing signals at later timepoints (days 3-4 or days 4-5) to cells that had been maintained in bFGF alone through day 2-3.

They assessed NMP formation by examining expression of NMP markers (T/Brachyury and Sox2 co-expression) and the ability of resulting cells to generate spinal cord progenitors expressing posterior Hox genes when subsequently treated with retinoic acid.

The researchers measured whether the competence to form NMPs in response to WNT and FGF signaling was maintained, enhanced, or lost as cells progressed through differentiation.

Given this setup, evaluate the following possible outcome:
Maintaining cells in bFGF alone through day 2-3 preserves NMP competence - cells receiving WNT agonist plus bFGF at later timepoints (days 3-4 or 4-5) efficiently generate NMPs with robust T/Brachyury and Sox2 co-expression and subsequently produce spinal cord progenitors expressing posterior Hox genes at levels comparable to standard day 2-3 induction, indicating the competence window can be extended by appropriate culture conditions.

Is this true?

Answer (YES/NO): NO